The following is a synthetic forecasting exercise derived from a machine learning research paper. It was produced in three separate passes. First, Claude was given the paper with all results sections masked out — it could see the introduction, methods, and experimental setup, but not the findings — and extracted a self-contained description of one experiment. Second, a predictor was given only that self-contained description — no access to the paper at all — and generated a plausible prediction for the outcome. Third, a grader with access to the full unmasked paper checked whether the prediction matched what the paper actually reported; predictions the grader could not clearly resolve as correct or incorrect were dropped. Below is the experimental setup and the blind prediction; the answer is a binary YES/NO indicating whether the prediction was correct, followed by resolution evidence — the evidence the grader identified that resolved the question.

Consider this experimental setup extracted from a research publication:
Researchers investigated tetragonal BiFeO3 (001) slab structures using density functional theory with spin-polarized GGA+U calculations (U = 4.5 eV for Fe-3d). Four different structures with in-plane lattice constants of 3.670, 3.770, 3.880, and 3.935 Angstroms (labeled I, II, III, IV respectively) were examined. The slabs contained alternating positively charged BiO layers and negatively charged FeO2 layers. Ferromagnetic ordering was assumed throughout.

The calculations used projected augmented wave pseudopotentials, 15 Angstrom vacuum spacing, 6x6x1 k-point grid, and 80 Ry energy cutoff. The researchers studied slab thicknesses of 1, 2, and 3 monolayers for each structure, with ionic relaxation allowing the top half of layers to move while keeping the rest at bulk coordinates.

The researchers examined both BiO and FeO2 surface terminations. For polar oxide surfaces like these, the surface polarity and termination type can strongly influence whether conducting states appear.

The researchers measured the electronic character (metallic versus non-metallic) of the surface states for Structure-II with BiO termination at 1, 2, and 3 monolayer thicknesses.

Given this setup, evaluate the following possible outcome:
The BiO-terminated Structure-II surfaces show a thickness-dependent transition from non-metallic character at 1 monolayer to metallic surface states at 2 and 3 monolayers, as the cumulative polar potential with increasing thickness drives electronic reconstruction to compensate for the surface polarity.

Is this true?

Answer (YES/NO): NO